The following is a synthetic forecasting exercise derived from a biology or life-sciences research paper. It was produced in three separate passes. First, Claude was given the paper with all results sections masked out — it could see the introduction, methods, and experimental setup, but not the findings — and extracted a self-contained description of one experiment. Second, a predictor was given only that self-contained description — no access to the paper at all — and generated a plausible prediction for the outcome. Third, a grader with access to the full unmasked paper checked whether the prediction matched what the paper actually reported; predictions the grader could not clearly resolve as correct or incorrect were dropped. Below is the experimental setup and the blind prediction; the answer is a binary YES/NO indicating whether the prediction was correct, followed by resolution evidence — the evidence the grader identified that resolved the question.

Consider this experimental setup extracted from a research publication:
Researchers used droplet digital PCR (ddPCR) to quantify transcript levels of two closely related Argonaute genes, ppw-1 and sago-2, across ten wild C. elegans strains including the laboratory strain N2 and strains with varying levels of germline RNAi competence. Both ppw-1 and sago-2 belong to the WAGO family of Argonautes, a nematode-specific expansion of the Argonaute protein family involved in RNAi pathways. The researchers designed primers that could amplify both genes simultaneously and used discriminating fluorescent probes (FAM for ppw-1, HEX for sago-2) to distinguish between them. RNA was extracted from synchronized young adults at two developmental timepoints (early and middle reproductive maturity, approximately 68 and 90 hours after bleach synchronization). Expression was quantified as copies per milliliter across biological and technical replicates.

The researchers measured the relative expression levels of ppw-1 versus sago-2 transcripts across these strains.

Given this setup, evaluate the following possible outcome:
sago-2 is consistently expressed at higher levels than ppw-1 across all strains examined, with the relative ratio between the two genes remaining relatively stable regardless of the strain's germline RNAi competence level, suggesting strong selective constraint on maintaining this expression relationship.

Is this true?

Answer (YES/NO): NO